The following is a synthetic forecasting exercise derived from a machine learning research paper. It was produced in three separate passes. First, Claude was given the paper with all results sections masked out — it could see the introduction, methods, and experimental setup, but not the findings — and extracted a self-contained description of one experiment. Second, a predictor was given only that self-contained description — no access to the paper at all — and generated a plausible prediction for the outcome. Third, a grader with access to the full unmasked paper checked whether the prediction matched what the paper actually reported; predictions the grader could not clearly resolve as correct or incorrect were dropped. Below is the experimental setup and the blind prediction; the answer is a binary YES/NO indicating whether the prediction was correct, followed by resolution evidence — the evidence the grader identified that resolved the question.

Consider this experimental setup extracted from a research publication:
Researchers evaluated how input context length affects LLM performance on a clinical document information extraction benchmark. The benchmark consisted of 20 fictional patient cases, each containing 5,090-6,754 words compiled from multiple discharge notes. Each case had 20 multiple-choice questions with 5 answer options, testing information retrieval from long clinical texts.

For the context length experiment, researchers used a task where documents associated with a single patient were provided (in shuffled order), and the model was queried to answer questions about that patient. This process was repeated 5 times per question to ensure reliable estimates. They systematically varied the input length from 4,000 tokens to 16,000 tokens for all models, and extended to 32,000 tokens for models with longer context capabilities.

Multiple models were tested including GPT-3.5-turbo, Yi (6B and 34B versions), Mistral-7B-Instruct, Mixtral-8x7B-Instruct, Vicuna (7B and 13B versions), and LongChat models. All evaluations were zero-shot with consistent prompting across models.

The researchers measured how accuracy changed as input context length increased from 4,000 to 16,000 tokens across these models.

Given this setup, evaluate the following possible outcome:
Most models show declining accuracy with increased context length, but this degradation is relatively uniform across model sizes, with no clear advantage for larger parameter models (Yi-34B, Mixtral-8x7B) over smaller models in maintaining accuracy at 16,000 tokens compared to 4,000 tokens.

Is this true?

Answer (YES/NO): NO